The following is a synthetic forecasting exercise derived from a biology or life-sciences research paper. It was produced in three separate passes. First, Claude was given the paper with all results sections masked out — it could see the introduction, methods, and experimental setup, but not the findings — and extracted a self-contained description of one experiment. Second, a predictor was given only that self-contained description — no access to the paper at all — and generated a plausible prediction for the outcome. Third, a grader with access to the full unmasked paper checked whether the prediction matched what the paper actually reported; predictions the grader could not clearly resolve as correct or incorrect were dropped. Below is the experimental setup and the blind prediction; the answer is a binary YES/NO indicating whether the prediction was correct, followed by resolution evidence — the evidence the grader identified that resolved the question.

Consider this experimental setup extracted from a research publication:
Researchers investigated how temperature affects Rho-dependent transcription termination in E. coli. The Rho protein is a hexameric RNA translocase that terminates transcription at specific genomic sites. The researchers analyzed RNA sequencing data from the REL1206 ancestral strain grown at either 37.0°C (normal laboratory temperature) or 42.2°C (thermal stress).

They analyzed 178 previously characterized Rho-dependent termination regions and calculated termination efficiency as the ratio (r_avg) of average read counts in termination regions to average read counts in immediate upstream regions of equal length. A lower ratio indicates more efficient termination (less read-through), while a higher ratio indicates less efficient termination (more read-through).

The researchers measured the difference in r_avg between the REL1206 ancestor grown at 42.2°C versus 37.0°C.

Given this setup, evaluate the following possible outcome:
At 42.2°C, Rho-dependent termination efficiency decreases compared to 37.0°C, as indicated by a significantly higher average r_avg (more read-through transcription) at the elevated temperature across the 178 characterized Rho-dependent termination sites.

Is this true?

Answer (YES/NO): NO